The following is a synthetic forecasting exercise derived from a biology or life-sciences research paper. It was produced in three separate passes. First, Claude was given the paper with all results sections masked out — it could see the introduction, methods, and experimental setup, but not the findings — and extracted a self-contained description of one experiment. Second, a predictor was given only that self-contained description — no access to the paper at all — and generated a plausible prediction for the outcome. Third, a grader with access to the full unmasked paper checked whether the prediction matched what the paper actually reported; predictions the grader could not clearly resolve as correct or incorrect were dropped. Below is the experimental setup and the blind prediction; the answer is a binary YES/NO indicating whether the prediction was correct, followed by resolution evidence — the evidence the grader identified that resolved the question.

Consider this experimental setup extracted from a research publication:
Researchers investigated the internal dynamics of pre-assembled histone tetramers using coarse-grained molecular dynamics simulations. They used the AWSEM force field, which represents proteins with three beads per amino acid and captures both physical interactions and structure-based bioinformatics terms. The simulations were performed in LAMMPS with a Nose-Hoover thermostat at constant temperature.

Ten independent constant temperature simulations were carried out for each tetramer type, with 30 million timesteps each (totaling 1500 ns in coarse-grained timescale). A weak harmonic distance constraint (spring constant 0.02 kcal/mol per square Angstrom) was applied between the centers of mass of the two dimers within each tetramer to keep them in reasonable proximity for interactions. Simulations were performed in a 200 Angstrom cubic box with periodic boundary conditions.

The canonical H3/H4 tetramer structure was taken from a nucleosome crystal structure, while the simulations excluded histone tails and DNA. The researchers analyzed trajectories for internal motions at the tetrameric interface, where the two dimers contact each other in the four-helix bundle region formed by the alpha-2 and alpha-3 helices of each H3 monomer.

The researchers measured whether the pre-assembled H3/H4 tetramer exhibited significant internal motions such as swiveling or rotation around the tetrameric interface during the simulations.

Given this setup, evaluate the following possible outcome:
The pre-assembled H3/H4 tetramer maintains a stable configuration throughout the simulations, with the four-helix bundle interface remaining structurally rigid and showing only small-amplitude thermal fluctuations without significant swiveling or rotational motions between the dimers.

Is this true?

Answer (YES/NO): NO